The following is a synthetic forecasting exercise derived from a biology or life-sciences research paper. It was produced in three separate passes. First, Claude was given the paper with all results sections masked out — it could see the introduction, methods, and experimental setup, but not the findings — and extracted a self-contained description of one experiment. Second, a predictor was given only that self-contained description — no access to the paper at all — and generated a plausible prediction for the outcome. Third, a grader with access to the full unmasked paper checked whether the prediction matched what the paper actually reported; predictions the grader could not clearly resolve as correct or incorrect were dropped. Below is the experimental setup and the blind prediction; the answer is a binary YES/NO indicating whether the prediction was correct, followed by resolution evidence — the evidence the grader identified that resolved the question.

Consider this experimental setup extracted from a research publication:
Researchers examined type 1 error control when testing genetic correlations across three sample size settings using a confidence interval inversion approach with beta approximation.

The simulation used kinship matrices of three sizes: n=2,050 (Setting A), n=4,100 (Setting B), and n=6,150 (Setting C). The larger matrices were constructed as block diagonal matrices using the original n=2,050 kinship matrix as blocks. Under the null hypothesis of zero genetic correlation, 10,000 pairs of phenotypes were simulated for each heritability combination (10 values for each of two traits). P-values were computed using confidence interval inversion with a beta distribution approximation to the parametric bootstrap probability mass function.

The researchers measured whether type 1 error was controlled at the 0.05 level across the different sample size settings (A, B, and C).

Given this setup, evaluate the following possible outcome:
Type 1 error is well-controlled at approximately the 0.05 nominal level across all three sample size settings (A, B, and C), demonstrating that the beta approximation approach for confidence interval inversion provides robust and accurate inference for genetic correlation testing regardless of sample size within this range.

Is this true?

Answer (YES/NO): NO